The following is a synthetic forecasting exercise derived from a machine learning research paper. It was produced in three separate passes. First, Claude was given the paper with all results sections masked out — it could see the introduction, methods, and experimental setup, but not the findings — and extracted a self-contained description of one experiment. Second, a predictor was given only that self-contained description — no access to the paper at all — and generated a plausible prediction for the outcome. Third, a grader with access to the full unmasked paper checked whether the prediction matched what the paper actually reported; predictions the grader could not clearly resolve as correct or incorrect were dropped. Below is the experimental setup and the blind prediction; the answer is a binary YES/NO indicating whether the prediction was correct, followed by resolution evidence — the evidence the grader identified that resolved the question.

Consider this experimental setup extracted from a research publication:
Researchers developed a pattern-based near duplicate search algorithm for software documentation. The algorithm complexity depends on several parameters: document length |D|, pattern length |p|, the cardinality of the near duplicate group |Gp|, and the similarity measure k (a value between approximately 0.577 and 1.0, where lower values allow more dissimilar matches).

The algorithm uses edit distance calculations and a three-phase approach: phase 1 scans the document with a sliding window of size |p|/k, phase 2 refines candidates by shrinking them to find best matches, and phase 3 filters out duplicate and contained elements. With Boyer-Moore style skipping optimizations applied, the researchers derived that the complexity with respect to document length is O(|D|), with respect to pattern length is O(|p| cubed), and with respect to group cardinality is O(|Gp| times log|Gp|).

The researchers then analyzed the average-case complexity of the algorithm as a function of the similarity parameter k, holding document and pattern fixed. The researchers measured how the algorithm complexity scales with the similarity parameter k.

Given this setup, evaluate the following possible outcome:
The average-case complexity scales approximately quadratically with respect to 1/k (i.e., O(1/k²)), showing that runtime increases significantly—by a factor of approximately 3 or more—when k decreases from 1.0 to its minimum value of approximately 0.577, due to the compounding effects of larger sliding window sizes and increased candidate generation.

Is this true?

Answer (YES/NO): NO